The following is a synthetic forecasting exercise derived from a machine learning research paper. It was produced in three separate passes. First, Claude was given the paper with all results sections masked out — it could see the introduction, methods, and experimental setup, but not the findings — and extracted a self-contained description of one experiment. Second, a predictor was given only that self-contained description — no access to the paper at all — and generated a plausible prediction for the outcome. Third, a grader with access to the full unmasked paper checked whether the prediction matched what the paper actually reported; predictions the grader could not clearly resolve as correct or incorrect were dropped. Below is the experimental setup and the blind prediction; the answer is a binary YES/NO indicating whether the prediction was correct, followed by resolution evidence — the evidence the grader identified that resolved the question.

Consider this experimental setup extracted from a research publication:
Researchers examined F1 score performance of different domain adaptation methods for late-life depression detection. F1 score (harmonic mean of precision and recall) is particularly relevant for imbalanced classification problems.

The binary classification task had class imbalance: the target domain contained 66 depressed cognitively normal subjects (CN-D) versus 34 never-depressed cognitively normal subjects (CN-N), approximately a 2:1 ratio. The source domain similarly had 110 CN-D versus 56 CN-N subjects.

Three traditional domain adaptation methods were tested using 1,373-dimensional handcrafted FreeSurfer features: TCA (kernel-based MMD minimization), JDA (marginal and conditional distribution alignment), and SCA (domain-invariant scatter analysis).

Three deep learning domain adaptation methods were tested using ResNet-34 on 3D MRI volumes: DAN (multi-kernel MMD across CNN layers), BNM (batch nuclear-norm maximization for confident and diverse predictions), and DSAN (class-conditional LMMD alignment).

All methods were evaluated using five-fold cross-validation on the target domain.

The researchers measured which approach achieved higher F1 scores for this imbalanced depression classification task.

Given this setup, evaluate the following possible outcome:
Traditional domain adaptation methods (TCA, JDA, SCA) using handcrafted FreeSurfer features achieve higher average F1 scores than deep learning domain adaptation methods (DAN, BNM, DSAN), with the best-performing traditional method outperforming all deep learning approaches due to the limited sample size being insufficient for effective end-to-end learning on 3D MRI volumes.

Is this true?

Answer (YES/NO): NO